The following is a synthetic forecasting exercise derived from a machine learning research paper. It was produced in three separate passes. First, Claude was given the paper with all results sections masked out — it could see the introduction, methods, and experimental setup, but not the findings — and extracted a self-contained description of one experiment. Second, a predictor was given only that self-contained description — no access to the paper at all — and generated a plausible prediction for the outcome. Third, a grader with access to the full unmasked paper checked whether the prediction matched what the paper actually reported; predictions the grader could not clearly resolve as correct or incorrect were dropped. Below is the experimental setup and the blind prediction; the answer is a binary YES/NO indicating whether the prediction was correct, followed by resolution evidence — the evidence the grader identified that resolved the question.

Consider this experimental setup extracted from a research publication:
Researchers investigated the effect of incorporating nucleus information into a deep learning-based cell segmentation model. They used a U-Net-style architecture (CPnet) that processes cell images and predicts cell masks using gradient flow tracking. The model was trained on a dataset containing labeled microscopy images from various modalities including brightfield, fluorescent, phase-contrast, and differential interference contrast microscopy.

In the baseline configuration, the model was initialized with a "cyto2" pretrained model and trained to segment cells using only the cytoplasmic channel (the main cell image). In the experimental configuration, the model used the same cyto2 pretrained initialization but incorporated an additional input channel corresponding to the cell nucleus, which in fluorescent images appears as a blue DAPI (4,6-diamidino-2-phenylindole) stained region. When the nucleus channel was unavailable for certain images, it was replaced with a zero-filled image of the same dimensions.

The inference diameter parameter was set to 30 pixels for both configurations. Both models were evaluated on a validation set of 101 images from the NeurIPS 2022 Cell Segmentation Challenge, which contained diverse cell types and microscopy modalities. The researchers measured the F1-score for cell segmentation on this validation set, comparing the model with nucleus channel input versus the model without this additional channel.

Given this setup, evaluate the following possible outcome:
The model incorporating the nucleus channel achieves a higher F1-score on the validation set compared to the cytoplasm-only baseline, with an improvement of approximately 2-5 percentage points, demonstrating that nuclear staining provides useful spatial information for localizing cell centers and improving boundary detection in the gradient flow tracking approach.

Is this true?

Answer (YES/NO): NO